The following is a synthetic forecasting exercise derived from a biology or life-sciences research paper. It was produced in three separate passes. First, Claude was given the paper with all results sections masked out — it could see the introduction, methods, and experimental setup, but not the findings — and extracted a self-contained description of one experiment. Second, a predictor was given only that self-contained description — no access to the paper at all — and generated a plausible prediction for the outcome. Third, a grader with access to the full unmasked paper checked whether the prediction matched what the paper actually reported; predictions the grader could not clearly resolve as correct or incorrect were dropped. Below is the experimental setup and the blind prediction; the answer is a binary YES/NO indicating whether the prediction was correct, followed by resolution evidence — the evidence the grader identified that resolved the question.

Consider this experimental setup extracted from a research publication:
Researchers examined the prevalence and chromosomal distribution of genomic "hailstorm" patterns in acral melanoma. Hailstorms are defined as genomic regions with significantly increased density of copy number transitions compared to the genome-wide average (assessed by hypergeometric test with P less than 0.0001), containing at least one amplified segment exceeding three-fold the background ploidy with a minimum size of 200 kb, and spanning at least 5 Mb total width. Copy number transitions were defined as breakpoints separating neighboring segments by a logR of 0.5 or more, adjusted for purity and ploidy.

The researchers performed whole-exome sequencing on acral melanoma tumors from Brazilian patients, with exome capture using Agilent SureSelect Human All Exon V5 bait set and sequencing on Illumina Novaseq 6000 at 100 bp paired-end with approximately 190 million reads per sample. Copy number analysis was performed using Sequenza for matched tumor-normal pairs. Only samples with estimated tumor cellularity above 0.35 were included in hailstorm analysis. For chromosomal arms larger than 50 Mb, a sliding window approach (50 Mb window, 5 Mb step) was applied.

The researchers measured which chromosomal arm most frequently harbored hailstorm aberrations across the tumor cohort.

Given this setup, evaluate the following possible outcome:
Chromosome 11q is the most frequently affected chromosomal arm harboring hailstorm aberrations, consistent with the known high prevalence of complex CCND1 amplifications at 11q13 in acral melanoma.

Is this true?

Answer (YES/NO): YES